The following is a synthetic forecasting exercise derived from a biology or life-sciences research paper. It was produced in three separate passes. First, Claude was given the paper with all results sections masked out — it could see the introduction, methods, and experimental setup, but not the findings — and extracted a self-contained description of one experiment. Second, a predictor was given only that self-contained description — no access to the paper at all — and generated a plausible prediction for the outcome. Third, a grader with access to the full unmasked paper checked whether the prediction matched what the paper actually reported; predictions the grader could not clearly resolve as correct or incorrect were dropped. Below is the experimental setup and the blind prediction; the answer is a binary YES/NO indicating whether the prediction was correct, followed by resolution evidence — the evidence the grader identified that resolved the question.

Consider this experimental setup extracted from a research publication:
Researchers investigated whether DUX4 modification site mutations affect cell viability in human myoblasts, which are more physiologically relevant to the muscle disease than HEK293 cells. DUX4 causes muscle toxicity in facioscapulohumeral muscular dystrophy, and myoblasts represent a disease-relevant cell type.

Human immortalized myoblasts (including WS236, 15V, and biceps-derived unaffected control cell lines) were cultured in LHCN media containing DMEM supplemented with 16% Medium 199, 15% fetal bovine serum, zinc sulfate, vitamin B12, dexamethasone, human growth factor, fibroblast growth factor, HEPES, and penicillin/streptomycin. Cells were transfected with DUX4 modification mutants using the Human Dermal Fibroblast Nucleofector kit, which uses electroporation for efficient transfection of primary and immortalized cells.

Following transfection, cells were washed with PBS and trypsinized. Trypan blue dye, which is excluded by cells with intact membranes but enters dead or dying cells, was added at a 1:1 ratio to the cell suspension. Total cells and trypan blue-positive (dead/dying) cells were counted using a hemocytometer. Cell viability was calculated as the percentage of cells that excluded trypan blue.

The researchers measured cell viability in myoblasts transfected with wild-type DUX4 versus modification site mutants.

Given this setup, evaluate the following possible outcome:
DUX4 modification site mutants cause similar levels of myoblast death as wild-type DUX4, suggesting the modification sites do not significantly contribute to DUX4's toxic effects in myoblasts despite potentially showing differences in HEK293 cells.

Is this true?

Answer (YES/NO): NO